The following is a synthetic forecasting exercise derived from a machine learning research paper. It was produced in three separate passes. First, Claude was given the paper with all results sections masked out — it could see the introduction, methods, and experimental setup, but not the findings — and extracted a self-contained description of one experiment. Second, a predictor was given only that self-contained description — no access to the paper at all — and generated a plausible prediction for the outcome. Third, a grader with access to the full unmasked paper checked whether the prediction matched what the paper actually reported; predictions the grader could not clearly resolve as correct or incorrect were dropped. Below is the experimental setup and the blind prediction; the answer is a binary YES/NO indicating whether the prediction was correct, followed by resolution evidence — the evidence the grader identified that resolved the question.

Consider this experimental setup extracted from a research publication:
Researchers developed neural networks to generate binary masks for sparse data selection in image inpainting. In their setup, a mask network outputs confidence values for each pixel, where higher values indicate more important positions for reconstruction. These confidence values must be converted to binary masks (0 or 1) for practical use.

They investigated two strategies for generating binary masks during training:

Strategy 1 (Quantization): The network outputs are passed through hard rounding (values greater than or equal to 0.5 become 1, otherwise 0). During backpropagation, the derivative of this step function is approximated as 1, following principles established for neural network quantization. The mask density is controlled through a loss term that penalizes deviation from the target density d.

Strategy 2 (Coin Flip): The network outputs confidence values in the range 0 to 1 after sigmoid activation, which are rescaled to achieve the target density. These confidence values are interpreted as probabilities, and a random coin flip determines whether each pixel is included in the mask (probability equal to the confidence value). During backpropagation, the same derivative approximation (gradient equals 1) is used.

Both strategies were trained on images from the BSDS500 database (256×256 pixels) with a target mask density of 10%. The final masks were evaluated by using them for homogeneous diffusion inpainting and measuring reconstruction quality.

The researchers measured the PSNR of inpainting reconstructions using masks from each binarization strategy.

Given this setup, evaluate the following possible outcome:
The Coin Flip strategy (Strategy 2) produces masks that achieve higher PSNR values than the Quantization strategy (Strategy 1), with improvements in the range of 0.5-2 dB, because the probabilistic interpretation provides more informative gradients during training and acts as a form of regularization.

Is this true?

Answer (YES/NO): NO